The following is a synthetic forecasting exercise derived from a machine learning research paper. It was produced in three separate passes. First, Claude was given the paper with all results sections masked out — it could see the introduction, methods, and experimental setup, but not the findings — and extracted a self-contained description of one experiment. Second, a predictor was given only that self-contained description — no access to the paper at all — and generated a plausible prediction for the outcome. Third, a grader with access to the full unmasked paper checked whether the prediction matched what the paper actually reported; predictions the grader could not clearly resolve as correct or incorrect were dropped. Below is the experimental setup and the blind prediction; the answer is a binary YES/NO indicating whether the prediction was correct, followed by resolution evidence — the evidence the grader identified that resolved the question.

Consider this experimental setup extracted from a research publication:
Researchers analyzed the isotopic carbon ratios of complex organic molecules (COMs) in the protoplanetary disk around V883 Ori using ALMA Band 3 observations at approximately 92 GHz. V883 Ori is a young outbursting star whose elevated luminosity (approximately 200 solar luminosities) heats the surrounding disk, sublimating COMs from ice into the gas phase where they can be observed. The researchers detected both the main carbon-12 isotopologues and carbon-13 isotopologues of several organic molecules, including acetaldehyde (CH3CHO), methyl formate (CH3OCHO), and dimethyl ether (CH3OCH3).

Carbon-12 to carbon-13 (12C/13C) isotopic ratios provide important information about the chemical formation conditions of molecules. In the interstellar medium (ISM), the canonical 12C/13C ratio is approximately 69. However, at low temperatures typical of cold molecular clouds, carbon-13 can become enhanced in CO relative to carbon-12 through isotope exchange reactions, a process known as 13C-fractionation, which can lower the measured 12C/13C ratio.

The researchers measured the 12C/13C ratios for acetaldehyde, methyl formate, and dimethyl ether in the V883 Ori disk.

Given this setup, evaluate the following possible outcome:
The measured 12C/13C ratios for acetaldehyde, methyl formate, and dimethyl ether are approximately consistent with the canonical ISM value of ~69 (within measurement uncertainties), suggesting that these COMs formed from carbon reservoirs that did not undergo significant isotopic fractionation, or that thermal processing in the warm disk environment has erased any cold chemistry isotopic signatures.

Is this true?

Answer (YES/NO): NO